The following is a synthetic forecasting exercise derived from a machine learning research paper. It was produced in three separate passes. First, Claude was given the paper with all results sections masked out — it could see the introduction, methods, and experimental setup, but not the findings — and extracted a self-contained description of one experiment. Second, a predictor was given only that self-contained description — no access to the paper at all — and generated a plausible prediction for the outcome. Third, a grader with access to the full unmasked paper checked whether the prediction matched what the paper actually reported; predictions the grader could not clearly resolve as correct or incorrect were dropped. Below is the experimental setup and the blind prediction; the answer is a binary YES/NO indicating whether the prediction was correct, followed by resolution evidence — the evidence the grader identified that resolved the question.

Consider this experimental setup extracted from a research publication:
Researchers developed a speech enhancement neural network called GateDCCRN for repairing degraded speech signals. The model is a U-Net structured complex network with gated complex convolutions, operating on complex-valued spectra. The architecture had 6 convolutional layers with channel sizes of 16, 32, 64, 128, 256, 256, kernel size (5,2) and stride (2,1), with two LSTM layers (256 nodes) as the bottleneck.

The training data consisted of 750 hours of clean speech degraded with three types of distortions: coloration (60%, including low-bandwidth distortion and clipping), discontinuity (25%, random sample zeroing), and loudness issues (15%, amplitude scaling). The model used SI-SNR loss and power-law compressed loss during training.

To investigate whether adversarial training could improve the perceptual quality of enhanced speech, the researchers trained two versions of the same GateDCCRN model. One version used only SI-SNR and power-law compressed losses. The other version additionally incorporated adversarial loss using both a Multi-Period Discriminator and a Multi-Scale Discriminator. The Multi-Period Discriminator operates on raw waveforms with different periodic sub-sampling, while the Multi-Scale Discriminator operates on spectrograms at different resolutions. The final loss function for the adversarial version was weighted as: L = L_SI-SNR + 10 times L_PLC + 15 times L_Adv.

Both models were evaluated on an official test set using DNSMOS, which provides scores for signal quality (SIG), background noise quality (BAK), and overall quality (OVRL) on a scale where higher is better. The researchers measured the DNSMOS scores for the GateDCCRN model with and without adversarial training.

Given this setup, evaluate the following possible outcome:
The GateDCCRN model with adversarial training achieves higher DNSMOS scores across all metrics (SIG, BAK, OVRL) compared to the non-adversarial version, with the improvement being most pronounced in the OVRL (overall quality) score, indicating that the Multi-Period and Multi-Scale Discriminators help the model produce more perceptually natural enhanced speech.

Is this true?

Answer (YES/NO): NO